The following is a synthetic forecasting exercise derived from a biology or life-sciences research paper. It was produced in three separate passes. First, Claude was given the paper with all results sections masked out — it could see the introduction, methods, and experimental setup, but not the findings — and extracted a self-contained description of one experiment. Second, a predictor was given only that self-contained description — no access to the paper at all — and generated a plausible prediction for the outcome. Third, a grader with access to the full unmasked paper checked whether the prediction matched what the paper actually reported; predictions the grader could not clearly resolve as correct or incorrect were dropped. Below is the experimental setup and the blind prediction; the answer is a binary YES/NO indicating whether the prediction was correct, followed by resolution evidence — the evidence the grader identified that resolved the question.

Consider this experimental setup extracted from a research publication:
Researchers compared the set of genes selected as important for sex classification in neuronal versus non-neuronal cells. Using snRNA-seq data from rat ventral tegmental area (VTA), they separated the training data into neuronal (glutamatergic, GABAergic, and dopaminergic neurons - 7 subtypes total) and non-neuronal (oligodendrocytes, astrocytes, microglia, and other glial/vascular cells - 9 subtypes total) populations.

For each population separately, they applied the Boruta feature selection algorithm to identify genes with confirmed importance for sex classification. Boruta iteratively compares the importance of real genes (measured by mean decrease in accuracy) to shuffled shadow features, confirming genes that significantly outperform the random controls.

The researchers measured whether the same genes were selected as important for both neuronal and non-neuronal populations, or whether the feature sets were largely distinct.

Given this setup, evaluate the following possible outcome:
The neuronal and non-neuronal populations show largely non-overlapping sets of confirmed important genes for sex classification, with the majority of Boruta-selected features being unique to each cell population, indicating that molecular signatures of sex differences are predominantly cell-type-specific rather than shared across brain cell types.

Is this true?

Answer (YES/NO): YES